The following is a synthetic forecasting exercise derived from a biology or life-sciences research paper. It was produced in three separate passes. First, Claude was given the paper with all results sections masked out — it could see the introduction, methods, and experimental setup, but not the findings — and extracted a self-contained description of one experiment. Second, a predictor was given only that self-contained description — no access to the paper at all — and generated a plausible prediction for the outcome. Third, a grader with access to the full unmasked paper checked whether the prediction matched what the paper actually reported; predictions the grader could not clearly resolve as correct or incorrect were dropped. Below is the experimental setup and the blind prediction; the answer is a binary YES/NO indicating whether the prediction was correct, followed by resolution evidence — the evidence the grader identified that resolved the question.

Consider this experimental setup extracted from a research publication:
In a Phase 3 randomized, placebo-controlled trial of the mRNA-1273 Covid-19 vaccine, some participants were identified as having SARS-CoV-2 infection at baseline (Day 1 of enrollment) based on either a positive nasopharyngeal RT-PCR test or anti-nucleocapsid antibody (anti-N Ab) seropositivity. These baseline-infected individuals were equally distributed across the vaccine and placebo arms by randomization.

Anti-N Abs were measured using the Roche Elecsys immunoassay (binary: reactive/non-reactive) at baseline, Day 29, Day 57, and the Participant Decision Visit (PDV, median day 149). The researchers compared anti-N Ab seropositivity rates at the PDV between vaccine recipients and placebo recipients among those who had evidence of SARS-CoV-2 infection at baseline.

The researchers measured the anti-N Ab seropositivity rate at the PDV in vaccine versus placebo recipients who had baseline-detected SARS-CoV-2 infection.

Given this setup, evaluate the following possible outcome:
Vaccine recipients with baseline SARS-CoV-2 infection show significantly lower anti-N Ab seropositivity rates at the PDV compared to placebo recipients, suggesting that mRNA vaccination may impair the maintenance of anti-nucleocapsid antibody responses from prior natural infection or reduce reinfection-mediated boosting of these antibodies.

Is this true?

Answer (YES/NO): NO